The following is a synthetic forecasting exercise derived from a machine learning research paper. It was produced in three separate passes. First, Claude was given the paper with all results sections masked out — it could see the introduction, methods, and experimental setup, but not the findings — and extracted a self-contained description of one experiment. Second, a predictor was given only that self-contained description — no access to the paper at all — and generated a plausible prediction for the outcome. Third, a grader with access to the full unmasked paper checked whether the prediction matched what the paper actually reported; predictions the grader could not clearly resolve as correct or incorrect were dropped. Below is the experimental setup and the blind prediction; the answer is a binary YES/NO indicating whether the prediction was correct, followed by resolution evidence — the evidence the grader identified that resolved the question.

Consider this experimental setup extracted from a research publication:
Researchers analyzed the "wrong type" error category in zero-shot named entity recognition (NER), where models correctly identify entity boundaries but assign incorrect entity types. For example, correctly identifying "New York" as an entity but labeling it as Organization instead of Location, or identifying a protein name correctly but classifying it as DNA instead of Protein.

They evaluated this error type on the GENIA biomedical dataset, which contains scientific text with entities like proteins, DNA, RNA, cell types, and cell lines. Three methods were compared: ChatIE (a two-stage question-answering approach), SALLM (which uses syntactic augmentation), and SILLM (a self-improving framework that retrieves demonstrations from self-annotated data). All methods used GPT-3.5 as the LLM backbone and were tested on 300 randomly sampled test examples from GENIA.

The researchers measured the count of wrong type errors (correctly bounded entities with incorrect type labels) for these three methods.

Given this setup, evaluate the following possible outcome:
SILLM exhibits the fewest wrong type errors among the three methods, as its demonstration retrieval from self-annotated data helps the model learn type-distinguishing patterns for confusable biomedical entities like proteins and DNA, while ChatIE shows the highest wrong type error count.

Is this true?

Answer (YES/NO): NO